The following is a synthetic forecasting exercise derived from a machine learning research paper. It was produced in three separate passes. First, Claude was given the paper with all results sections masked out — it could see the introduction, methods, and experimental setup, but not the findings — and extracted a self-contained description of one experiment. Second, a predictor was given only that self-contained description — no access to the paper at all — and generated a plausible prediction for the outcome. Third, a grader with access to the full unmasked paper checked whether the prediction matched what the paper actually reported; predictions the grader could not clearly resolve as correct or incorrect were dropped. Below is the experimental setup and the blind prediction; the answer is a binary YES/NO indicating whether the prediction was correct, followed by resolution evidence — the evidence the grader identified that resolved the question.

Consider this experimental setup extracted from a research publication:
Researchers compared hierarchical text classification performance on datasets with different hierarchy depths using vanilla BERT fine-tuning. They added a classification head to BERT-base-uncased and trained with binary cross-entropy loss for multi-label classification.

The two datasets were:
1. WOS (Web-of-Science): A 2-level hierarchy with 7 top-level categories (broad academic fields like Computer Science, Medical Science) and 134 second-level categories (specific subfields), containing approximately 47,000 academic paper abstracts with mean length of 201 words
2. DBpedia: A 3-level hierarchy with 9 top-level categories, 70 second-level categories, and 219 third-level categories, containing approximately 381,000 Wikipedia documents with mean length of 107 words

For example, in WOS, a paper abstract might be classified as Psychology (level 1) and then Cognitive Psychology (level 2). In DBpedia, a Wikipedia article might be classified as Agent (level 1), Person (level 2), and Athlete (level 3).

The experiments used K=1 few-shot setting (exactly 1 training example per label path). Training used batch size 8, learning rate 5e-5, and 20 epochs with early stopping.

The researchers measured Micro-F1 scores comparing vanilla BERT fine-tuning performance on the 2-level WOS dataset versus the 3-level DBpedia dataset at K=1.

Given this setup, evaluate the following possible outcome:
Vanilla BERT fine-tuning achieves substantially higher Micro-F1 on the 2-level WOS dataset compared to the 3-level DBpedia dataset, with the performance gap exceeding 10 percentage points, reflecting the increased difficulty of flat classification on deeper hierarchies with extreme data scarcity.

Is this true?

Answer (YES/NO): NO